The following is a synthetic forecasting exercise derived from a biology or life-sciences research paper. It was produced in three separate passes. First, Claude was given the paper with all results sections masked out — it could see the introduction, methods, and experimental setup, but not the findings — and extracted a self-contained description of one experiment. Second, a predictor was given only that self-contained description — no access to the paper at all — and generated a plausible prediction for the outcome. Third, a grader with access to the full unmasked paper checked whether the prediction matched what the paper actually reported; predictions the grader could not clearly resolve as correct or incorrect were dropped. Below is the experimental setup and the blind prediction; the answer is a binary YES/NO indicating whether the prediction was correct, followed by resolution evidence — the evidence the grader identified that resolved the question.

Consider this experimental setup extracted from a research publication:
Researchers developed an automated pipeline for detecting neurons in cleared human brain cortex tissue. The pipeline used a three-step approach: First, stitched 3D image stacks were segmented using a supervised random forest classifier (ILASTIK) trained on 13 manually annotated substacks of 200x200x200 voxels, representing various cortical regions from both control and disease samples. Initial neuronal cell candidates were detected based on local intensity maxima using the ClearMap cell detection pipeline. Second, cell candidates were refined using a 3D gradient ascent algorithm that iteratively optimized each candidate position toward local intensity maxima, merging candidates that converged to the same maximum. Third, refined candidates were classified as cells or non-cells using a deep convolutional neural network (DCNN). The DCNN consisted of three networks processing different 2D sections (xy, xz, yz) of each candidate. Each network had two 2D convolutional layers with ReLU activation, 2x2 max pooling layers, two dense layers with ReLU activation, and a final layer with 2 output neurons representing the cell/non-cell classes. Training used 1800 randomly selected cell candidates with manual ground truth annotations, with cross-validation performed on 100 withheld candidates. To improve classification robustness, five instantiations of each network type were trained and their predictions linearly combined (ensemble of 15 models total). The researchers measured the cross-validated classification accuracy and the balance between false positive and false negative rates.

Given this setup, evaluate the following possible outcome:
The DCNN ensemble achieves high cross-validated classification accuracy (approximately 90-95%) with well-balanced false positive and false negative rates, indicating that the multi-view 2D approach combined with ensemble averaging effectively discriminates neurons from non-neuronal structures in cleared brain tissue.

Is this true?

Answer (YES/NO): YES